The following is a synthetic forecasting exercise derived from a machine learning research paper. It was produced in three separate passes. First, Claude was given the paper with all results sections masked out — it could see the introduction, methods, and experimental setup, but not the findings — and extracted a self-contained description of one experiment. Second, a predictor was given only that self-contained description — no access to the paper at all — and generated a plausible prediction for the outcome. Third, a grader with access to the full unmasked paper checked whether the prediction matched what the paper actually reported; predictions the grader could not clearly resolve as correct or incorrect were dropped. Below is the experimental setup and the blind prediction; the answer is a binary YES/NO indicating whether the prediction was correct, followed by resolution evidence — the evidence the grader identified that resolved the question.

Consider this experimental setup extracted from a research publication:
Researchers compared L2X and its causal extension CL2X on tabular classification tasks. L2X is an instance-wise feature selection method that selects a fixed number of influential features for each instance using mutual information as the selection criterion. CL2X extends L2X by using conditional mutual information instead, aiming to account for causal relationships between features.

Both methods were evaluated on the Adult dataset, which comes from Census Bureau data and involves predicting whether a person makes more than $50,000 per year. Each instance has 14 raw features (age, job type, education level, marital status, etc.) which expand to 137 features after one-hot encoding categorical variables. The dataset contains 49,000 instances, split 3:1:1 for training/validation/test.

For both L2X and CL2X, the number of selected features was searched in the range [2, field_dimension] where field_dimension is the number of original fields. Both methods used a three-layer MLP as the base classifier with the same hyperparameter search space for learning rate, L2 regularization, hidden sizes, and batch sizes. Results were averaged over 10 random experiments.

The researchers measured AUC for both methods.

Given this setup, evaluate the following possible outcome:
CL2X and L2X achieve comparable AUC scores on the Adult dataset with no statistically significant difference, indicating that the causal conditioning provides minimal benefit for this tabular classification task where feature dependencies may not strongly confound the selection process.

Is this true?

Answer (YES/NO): NO